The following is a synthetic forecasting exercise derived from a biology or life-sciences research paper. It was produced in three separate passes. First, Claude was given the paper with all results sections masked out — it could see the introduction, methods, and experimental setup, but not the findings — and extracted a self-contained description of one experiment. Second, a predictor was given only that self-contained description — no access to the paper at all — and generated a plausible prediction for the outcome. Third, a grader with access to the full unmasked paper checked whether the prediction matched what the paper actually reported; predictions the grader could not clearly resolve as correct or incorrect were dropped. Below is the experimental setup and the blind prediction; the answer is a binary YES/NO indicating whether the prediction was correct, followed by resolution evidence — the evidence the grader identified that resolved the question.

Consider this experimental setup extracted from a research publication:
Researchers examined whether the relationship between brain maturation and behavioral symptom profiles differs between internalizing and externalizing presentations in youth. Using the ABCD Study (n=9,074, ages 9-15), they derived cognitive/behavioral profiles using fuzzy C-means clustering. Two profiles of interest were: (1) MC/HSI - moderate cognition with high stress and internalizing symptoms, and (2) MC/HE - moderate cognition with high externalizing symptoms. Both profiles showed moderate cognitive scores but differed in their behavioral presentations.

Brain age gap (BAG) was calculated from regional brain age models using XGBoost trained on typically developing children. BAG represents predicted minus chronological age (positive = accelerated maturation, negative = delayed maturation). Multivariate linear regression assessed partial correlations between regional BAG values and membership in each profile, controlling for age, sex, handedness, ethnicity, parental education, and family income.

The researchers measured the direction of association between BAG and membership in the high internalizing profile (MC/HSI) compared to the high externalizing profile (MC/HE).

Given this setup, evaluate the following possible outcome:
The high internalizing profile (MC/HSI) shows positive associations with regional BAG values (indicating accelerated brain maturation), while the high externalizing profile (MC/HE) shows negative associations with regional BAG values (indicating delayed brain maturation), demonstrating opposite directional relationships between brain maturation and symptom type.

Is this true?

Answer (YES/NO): NO